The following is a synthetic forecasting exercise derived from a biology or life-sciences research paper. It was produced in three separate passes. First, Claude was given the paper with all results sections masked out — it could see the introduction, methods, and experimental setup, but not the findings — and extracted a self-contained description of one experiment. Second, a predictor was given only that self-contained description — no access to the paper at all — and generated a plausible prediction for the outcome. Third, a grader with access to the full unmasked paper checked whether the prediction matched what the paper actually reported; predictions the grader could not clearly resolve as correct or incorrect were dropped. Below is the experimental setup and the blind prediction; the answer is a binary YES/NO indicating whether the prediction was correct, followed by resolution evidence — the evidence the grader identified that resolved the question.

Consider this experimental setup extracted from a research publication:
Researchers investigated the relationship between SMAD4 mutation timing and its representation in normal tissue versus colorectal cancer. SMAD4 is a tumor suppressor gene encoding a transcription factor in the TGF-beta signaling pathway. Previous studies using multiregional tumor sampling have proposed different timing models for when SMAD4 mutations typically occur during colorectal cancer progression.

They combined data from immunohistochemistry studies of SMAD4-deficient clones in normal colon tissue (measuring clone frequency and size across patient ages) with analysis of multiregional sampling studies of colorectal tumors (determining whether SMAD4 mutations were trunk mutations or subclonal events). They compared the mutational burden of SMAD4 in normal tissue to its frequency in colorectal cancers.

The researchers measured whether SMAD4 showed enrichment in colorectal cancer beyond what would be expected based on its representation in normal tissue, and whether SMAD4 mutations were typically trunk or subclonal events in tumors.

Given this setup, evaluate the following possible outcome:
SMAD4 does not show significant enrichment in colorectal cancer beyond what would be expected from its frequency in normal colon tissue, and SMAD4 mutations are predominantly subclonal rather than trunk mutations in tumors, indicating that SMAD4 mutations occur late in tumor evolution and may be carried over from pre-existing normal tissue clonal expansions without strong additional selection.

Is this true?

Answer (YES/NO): NO